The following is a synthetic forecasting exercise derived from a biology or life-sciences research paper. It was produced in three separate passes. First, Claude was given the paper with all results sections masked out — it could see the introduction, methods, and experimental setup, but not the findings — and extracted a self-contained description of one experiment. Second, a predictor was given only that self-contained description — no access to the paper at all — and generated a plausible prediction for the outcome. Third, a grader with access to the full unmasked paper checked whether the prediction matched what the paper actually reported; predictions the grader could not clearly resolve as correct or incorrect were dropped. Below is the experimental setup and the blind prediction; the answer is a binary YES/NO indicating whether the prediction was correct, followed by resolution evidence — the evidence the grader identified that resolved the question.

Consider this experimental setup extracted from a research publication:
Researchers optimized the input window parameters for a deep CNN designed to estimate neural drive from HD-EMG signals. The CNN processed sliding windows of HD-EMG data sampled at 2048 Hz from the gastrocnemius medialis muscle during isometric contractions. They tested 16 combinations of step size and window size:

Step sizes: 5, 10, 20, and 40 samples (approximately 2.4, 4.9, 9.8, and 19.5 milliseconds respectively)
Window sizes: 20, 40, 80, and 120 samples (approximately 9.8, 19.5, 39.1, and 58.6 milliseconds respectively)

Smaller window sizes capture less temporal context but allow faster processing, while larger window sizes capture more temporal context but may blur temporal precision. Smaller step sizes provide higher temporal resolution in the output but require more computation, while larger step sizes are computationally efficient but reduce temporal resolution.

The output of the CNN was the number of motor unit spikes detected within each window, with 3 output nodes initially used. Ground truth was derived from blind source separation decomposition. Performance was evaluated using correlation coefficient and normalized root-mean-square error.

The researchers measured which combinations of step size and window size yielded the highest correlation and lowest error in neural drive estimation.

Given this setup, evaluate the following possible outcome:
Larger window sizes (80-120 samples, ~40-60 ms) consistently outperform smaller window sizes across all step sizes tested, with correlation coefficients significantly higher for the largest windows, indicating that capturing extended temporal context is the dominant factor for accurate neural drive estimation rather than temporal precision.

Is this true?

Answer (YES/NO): NO